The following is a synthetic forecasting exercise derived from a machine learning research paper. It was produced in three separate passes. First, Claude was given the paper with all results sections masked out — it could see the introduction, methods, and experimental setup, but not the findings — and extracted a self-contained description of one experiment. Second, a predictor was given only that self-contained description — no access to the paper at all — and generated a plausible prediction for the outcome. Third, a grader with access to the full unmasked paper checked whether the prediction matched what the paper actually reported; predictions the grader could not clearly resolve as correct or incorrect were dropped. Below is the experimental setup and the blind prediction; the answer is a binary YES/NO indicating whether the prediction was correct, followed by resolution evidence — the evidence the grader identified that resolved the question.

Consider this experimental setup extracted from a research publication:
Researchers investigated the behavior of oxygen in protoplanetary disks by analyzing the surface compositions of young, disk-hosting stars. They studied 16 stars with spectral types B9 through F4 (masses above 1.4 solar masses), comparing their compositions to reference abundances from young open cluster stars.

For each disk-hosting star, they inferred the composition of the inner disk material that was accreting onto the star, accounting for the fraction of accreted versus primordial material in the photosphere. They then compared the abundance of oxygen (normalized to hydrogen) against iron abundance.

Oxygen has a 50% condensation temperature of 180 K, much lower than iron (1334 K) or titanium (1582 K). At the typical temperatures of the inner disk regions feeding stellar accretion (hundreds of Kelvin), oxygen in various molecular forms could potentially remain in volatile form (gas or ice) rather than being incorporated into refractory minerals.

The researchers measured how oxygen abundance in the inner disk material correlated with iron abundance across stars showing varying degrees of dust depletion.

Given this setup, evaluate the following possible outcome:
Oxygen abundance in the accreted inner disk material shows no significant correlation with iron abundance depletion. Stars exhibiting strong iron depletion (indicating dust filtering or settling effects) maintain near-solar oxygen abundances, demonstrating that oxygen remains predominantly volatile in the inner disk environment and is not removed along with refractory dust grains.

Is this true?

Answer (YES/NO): YES